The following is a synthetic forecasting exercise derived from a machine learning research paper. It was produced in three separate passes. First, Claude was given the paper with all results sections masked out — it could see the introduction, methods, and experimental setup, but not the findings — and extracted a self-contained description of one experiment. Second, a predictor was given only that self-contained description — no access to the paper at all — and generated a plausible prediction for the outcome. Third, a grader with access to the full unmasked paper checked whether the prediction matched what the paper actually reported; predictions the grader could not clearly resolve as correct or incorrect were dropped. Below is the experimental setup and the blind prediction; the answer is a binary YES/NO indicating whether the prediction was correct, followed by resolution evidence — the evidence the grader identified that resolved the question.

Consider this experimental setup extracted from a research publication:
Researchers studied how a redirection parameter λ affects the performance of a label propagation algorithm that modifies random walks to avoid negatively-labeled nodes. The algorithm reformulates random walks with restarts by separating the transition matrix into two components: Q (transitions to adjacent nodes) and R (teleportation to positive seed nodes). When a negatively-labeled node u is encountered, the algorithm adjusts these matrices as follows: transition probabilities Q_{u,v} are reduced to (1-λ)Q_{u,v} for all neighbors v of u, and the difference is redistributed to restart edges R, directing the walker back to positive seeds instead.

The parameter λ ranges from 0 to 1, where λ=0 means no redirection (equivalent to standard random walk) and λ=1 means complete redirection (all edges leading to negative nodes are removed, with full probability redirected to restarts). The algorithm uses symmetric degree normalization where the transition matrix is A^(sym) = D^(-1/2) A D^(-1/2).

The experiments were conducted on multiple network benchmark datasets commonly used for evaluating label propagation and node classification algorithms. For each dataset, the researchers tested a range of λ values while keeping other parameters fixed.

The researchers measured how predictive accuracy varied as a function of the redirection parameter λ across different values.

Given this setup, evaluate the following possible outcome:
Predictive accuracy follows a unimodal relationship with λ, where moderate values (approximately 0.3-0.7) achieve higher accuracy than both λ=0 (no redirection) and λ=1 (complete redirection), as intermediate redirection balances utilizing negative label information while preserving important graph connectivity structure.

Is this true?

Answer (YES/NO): NO